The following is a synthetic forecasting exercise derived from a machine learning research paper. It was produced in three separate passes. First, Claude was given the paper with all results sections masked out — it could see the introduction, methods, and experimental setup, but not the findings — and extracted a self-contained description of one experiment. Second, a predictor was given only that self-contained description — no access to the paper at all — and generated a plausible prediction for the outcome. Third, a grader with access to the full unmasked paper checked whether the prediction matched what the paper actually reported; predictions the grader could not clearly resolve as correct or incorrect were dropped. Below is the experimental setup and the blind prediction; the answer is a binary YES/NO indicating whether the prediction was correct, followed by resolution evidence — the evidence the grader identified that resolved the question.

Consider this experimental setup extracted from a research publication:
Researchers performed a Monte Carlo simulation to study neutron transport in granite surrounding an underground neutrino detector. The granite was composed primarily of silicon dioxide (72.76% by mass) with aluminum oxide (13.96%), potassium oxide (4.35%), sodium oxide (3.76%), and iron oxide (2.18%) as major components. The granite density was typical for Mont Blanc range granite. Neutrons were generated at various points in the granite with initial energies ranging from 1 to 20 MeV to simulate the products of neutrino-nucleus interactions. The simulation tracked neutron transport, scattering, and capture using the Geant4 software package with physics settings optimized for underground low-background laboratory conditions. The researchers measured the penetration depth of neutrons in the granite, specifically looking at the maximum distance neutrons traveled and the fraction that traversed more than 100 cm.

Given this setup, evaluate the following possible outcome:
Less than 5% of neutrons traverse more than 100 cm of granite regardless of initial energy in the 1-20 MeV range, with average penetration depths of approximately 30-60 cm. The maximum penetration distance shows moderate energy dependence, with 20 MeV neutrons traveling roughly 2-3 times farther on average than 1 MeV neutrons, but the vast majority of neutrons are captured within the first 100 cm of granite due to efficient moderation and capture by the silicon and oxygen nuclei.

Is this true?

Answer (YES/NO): NO